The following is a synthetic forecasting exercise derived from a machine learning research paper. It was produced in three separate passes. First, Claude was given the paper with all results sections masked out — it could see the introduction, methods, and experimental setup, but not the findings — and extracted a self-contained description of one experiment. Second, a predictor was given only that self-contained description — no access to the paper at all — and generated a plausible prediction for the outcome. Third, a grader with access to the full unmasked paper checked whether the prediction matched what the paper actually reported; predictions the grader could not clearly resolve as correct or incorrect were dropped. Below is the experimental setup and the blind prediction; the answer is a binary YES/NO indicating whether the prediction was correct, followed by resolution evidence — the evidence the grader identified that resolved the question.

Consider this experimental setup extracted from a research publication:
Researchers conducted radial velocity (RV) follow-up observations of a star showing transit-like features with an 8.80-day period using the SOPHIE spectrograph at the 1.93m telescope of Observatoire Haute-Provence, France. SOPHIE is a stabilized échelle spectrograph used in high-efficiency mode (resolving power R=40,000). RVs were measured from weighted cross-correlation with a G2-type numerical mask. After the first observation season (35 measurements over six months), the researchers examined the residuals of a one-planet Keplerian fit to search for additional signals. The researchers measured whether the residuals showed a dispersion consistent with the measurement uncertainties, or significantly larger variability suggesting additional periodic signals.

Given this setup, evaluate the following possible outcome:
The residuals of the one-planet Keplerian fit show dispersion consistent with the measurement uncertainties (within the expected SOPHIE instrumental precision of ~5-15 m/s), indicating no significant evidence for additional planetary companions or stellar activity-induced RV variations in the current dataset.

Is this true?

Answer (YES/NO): NO